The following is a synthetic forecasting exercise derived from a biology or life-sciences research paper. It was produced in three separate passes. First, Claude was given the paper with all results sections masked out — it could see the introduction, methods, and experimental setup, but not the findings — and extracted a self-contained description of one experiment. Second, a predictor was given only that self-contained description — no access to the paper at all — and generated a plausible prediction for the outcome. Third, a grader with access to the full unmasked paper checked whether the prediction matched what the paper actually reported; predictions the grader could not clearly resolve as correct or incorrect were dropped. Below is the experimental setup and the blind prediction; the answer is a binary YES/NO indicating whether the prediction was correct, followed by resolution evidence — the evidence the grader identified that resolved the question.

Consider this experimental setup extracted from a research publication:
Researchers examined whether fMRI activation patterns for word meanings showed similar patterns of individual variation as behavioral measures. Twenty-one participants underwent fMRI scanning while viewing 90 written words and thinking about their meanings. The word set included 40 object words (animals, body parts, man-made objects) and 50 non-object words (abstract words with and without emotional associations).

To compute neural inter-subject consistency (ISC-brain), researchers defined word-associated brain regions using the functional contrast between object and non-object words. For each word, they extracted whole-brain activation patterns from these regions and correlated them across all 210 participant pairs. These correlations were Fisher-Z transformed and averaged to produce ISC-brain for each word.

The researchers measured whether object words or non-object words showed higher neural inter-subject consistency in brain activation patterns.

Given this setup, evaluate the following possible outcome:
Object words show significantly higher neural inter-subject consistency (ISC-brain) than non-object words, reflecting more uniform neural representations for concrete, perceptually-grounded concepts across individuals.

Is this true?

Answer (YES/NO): YES